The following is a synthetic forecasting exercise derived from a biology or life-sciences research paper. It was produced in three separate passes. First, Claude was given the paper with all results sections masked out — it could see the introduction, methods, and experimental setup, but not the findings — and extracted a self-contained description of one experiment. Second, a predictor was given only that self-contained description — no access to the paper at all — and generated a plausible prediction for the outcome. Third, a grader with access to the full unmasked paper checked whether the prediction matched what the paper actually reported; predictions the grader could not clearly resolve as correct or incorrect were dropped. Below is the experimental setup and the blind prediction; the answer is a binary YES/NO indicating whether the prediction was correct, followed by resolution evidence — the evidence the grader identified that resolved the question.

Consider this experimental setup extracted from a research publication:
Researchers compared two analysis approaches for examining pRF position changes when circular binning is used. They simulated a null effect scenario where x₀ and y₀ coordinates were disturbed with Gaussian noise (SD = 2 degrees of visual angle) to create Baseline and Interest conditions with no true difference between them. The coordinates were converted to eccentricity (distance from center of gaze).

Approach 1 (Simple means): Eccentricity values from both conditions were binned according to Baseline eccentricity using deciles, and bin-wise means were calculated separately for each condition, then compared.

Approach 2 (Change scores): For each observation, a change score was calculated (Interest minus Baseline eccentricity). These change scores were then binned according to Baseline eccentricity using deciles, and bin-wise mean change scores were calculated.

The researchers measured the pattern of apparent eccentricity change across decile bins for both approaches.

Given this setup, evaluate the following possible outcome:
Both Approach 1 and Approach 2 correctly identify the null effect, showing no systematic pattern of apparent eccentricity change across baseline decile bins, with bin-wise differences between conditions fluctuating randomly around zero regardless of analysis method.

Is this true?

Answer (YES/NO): NO